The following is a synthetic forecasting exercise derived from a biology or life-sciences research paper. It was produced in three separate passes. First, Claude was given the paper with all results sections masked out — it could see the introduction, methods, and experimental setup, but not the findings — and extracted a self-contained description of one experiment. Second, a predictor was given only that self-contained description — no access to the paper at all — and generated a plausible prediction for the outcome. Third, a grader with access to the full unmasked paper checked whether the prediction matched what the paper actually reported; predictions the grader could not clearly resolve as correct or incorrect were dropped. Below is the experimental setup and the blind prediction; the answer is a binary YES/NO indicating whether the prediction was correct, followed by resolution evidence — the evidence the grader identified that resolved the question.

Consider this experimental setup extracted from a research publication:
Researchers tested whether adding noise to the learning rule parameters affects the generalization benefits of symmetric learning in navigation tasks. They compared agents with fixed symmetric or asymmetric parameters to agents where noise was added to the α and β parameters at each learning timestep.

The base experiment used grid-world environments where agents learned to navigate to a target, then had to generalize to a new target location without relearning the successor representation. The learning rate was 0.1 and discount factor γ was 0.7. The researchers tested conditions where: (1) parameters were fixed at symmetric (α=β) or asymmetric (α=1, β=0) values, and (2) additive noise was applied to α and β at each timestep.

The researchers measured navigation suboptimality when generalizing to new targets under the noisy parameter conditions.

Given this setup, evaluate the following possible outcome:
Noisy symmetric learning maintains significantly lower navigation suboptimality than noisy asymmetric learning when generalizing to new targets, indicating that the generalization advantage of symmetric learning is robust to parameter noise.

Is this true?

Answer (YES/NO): YES